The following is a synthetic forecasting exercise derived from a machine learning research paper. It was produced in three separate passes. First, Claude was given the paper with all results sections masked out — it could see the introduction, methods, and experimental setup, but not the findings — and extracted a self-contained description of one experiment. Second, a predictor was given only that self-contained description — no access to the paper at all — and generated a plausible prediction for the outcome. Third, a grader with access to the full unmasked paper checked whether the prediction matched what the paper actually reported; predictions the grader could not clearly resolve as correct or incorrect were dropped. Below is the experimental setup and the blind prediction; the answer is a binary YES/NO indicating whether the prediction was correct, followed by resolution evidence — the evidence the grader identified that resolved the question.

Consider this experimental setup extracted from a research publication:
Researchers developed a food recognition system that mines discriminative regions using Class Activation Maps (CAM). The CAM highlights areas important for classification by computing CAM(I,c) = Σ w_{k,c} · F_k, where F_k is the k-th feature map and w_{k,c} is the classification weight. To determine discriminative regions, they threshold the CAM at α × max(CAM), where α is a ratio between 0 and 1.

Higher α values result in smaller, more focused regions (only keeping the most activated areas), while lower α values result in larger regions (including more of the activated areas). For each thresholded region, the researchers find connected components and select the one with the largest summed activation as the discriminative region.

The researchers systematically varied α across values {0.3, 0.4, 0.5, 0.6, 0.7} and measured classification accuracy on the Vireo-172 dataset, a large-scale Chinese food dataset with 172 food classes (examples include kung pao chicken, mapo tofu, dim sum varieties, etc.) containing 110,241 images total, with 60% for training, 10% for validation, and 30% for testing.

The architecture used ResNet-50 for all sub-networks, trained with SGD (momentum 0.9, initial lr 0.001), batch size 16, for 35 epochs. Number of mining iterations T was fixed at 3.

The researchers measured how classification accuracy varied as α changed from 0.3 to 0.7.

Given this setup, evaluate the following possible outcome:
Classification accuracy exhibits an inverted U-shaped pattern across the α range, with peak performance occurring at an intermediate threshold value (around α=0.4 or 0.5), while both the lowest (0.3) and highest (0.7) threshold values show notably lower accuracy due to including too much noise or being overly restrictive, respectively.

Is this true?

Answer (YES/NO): NO